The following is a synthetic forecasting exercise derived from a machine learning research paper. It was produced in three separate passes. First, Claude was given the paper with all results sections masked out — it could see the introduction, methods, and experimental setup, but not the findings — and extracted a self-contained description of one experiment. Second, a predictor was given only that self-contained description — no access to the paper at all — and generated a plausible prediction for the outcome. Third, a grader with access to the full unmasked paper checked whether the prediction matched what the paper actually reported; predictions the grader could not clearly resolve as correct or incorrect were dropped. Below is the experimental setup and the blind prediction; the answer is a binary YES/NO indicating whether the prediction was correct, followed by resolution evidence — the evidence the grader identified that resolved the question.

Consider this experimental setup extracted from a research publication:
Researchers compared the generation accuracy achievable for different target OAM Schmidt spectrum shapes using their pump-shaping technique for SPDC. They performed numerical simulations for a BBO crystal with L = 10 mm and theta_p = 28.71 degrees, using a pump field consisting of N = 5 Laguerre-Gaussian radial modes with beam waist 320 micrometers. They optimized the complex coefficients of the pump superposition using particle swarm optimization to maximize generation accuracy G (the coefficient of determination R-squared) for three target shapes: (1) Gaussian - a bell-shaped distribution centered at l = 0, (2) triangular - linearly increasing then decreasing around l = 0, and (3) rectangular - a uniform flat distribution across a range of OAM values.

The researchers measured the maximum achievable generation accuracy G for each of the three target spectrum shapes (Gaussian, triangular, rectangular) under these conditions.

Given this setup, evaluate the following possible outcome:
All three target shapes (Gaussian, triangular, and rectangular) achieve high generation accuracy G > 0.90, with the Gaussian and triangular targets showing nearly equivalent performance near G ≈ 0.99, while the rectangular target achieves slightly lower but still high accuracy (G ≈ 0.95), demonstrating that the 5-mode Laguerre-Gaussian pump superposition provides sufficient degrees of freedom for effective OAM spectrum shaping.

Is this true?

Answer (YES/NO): NO